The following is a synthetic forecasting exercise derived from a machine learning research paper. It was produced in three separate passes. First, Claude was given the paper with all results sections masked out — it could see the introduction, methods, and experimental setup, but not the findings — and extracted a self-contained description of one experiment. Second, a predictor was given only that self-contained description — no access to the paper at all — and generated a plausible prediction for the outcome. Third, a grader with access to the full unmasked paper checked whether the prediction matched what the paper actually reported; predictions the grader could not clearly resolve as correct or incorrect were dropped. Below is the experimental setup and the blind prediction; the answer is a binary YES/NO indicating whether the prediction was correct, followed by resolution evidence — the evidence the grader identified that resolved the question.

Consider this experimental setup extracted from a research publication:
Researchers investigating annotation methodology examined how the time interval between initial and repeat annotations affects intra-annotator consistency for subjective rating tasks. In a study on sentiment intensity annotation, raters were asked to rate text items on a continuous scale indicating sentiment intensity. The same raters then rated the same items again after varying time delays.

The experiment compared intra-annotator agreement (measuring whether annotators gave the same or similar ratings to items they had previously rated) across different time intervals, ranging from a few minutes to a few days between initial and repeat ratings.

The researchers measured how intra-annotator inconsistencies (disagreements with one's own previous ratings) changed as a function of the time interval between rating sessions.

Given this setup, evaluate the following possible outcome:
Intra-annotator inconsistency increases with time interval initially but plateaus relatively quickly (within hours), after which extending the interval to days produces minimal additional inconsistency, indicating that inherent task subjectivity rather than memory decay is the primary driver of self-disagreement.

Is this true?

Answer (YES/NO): NO